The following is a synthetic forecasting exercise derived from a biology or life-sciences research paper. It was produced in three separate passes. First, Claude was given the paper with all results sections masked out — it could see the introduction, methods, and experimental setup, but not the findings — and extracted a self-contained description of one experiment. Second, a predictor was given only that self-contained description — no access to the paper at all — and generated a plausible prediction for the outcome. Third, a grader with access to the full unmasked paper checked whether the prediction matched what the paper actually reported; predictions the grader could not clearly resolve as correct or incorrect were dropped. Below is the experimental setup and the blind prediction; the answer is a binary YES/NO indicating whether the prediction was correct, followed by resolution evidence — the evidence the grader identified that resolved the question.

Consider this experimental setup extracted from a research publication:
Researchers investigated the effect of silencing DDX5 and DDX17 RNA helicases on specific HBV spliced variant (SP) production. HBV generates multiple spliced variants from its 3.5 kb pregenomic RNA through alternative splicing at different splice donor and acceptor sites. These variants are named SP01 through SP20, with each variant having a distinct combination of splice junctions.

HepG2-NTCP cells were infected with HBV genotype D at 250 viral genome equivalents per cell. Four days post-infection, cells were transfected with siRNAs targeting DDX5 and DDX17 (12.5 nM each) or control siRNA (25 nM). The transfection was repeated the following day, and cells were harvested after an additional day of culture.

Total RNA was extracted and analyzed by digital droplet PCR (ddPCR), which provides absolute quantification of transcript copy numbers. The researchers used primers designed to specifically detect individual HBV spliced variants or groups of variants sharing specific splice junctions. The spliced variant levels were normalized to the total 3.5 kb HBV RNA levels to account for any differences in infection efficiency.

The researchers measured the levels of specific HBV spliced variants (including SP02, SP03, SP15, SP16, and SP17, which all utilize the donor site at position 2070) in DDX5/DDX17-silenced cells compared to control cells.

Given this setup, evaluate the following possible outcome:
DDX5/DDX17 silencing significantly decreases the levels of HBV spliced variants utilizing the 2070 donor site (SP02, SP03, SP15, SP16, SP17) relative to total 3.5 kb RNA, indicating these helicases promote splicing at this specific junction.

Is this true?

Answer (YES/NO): NO